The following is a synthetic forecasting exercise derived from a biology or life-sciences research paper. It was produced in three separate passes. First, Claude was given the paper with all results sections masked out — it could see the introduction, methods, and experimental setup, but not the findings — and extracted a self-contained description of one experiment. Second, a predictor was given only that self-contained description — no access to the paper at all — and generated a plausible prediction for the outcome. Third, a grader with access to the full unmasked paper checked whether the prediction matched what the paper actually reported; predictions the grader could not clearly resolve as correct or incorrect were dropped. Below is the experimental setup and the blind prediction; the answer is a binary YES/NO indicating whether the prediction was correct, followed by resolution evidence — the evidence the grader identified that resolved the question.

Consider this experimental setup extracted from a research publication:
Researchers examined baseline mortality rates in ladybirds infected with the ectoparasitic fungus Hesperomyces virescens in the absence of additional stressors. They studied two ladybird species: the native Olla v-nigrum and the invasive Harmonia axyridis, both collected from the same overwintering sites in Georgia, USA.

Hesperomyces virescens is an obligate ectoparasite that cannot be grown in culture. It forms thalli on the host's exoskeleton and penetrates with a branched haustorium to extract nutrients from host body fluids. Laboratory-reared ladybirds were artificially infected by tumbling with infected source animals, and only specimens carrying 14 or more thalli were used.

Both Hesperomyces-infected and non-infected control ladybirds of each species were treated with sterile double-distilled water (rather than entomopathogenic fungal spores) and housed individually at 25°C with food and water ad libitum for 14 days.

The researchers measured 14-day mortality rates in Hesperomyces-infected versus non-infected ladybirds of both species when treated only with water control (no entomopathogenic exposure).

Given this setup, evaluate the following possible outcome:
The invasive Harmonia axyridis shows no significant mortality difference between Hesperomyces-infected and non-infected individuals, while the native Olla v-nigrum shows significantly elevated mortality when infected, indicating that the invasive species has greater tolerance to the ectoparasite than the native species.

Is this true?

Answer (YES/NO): NO